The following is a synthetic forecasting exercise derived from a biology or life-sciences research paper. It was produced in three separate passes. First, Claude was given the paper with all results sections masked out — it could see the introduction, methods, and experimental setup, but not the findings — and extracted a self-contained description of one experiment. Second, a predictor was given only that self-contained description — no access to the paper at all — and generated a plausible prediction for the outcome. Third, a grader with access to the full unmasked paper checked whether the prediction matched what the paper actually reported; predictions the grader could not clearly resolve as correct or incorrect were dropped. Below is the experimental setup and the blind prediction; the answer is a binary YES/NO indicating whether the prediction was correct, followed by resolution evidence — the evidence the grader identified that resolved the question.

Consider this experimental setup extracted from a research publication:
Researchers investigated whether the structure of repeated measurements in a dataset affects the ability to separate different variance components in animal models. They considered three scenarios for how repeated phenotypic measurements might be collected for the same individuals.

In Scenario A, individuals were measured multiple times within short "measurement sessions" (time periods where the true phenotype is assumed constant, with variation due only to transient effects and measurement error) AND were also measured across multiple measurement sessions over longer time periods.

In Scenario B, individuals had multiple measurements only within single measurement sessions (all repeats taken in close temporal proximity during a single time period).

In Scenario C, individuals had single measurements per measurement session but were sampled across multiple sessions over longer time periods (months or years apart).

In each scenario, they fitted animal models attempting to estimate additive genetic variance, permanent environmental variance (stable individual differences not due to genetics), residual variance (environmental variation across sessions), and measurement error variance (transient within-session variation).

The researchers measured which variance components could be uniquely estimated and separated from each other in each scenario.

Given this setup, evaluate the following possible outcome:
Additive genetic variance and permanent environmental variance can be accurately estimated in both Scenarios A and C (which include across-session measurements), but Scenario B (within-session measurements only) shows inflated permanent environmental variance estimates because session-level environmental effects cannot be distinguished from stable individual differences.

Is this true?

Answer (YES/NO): NO